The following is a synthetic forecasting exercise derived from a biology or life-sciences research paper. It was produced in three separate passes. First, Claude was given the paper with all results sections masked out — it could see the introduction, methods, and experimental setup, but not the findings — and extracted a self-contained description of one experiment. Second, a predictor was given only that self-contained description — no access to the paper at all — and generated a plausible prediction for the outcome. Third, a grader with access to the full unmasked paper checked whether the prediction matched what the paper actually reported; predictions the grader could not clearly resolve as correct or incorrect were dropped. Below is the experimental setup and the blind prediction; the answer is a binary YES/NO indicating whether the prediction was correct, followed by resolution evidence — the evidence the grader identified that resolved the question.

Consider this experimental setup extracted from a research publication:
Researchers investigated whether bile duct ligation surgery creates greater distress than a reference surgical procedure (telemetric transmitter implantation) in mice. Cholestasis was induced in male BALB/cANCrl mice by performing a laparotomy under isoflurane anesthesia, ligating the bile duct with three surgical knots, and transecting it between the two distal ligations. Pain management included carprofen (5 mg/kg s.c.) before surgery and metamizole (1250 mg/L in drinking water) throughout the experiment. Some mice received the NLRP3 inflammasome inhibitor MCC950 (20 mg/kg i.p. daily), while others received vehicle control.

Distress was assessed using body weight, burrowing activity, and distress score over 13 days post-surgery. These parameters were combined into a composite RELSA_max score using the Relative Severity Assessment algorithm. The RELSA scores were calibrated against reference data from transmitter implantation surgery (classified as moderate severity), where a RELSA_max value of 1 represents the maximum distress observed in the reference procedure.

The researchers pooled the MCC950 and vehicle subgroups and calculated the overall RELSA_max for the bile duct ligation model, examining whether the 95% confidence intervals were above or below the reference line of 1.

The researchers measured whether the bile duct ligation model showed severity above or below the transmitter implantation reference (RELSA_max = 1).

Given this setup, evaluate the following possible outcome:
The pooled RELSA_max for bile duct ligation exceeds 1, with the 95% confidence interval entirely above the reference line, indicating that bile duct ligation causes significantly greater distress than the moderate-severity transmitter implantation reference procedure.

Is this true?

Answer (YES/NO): NO